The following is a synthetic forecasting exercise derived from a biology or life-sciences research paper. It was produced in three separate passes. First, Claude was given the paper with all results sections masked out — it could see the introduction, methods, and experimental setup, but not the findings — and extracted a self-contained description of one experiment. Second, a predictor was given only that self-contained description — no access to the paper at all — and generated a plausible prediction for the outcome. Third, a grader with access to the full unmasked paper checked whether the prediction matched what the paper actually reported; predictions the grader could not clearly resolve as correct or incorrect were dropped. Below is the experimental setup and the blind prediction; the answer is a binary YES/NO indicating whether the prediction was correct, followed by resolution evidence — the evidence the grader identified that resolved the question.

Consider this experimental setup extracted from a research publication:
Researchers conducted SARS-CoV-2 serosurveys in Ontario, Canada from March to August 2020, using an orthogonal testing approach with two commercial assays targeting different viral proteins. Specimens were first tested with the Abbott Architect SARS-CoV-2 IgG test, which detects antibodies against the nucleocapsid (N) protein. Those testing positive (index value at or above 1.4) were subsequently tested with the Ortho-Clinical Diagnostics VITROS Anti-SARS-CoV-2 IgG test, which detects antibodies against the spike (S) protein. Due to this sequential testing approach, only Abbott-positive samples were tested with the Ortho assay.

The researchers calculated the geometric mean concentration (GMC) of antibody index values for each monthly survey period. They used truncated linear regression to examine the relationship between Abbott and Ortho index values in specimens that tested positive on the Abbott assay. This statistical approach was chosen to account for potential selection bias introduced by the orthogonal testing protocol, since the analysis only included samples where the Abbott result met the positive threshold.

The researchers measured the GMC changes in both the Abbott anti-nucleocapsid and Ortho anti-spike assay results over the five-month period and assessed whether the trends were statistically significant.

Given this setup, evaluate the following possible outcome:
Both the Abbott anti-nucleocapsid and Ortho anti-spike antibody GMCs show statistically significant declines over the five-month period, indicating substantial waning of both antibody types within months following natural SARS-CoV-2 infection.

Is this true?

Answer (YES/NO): NO